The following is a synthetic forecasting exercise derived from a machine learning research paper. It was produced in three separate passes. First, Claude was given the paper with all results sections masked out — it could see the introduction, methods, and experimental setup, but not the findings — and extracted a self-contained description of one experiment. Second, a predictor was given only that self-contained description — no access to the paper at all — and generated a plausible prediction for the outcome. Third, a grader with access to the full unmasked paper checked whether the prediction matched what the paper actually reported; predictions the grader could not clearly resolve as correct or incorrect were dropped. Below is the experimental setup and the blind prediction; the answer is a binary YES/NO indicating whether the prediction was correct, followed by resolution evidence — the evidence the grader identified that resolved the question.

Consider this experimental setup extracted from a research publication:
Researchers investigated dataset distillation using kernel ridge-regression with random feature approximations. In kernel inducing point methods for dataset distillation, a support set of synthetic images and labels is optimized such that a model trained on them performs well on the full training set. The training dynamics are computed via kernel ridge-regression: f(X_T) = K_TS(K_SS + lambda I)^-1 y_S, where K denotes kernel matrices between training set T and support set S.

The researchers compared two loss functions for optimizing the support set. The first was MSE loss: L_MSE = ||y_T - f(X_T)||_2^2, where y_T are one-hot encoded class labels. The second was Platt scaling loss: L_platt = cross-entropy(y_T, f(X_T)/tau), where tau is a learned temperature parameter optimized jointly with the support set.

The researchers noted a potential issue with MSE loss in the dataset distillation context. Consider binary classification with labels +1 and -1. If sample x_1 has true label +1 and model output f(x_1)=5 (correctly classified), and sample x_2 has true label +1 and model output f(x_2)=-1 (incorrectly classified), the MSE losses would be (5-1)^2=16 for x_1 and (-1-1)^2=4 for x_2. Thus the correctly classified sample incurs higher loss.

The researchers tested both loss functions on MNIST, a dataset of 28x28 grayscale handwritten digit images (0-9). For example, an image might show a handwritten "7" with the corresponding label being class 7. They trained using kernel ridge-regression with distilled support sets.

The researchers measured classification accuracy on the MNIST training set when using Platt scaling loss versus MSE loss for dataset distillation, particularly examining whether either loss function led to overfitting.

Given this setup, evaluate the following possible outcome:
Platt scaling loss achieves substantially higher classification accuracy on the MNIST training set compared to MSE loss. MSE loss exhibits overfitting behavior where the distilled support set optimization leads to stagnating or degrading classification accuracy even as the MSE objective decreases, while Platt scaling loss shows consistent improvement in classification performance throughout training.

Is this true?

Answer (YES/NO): NO